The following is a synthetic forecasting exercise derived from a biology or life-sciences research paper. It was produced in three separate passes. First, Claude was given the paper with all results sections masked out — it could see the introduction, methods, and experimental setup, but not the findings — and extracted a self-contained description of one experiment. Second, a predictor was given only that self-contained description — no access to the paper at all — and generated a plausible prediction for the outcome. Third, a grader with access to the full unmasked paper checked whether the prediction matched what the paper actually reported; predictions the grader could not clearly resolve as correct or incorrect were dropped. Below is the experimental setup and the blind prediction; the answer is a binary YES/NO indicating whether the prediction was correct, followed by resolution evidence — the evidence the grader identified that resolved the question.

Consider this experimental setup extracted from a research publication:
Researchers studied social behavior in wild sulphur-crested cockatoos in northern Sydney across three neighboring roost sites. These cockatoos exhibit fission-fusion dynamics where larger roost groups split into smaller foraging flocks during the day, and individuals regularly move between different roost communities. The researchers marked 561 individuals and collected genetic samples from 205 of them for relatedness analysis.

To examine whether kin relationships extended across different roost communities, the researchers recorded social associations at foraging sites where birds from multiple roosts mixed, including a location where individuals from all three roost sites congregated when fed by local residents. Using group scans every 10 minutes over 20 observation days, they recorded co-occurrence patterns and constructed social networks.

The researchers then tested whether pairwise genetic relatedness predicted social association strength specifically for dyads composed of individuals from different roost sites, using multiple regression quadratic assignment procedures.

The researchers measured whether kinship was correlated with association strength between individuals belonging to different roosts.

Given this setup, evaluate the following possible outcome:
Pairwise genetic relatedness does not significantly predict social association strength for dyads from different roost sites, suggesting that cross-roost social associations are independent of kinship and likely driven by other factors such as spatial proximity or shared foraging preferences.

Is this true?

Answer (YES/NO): NO